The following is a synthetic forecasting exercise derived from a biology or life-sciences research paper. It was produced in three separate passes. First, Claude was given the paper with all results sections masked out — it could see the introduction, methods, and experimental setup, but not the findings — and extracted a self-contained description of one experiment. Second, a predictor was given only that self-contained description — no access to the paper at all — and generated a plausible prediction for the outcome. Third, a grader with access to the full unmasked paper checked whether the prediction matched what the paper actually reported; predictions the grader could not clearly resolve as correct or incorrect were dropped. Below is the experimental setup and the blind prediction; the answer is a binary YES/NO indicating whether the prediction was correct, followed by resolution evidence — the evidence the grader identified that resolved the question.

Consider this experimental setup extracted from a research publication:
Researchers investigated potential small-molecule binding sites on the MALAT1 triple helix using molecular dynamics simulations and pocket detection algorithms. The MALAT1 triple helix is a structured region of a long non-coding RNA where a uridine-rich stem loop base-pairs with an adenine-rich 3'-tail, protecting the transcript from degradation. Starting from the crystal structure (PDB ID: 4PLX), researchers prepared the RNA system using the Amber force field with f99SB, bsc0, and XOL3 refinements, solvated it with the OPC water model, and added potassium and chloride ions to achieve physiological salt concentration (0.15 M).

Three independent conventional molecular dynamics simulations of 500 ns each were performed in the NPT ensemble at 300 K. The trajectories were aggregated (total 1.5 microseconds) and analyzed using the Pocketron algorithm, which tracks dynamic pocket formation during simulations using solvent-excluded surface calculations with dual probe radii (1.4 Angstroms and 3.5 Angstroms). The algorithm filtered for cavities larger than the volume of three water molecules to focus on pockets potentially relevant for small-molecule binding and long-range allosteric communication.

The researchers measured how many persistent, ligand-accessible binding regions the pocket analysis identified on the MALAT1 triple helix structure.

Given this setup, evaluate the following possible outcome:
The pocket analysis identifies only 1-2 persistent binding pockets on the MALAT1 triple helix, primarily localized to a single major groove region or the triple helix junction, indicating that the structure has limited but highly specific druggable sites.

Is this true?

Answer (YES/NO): NO